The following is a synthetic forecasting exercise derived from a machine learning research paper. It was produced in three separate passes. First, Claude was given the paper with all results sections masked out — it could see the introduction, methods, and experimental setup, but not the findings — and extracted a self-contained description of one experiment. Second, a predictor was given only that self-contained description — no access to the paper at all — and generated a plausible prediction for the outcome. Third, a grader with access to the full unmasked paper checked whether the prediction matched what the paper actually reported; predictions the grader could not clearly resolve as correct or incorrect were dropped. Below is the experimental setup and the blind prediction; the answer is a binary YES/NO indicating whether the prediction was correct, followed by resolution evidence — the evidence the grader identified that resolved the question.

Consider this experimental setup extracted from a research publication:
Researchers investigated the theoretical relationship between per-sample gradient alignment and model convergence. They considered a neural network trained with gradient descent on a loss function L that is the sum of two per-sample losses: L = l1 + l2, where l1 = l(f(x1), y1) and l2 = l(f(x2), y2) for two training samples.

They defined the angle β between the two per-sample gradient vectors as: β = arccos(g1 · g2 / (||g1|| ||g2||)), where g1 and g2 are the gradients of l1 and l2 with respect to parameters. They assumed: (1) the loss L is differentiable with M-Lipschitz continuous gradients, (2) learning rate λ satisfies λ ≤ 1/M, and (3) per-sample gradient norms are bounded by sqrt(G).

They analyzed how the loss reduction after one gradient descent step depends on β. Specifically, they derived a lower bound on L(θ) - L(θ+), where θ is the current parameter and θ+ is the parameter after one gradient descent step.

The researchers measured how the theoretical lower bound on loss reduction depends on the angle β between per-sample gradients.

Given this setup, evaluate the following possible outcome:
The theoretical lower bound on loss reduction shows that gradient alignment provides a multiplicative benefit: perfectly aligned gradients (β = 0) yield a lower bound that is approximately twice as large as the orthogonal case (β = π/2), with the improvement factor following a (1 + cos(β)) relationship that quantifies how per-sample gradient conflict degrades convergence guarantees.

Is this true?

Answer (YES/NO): NO